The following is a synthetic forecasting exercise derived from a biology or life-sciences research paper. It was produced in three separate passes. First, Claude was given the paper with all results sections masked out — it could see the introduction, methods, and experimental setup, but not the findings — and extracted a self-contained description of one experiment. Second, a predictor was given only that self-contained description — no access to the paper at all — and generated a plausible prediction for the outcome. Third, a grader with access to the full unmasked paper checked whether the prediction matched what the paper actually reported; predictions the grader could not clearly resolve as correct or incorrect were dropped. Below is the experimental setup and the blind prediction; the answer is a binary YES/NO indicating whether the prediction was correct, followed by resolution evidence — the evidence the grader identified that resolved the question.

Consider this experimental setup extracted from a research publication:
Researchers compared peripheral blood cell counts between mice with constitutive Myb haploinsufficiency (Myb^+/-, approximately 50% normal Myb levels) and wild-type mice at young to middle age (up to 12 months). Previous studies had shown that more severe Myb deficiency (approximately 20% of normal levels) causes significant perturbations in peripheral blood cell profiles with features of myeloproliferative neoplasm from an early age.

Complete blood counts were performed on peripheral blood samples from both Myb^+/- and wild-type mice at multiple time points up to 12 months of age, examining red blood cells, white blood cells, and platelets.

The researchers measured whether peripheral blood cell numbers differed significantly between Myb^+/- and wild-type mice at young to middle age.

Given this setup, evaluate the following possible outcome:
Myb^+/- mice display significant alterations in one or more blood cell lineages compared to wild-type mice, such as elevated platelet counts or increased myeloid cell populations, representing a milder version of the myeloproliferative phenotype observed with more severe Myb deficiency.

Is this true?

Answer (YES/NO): NO